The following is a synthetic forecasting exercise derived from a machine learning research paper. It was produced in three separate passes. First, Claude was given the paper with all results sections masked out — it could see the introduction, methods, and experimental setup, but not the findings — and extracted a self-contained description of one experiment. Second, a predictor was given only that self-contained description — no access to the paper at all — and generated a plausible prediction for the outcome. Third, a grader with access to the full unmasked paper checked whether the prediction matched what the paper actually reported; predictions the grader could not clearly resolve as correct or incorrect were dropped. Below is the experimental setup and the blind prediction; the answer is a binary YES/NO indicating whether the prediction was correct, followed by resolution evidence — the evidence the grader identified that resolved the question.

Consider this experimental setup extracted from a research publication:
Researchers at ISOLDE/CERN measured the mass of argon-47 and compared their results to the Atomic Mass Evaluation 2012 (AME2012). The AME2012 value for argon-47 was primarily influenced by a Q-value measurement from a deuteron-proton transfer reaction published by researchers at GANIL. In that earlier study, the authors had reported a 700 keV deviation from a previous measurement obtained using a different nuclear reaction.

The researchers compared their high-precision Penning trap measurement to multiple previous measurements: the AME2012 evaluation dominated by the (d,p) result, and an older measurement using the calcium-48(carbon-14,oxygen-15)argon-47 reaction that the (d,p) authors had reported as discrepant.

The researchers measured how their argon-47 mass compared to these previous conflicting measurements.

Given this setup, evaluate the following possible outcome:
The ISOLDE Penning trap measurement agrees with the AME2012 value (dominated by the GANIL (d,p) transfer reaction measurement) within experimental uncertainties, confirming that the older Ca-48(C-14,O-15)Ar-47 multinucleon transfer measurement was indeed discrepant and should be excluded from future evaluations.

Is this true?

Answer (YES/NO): NO